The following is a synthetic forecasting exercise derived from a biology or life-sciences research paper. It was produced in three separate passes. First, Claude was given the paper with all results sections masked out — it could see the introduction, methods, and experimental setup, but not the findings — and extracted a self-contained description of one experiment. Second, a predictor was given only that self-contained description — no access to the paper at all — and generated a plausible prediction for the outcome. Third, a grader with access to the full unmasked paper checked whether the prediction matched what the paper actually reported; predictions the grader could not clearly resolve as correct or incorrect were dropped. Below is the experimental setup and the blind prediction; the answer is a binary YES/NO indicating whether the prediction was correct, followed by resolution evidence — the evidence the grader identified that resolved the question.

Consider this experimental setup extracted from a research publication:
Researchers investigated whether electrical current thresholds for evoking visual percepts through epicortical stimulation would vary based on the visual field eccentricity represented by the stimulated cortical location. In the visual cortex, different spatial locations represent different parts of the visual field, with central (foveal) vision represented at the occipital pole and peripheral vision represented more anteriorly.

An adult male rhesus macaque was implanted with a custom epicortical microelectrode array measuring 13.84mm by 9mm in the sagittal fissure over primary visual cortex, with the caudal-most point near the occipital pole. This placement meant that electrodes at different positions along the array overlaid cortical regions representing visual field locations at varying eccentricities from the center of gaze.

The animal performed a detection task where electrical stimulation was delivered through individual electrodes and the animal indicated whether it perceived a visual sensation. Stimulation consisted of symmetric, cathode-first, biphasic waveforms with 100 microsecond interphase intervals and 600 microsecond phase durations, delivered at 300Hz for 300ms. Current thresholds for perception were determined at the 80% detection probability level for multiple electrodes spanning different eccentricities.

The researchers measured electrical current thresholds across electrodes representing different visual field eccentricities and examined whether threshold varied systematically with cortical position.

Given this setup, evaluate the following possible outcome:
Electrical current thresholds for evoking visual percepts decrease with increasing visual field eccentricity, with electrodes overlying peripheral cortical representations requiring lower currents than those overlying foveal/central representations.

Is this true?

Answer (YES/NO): NO